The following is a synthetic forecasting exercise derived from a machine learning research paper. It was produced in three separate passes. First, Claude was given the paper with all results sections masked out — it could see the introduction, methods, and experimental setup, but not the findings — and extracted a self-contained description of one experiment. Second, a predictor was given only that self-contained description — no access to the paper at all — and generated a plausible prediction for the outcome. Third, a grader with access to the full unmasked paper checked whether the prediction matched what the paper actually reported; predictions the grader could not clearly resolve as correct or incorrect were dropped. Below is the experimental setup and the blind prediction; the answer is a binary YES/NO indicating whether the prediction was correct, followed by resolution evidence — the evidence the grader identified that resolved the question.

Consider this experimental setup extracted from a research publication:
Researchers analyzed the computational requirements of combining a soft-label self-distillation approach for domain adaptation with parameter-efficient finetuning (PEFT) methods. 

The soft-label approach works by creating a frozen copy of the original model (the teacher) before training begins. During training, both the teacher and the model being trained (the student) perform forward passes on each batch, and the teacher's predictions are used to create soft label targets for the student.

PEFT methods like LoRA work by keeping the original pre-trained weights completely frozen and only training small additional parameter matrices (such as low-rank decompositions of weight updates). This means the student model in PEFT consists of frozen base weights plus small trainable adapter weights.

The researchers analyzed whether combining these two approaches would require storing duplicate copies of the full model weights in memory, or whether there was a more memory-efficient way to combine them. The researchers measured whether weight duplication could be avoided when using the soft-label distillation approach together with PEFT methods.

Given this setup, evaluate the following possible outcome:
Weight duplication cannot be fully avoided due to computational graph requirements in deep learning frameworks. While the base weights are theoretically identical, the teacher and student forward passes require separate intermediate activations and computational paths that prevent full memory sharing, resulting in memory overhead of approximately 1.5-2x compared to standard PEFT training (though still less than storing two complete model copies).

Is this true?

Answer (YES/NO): NO